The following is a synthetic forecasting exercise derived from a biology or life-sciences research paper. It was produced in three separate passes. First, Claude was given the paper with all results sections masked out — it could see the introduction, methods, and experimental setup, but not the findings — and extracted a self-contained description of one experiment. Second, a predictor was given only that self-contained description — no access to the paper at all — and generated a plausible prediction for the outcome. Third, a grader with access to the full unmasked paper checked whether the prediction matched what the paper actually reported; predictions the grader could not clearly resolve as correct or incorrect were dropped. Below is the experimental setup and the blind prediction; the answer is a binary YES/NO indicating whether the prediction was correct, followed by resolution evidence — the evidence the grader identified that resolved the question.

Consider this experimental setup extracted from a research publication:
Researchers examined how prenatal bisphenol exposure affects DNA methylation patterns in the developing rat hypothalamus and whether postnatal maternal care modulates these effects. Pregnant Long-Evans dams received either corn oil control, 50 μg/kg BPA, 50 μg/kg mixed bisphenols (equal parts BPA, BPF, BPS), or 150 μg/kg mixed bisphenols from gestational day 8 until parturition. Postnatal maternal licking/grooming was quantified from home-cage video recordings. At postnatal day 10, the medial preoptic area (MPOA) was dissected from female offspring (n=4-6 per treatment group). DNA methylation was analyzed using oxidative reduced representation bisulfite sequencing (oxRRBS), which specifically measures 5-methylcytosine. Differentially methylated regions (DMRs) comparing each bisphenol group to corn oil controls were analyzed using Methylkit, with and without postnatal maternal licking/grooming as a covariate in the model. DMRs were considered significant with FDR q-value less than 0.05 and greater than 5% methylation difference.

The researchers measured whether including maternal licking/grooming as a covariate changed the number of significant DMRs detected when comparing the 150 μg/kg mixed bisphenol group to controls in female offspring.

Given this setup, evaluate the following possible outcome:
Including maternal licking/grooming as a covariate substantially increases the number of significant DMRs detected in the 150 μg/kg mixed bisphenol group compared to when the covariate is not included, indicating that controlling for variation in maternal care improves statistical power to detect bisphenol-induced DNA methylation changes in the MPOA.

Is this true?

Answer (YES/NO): YES